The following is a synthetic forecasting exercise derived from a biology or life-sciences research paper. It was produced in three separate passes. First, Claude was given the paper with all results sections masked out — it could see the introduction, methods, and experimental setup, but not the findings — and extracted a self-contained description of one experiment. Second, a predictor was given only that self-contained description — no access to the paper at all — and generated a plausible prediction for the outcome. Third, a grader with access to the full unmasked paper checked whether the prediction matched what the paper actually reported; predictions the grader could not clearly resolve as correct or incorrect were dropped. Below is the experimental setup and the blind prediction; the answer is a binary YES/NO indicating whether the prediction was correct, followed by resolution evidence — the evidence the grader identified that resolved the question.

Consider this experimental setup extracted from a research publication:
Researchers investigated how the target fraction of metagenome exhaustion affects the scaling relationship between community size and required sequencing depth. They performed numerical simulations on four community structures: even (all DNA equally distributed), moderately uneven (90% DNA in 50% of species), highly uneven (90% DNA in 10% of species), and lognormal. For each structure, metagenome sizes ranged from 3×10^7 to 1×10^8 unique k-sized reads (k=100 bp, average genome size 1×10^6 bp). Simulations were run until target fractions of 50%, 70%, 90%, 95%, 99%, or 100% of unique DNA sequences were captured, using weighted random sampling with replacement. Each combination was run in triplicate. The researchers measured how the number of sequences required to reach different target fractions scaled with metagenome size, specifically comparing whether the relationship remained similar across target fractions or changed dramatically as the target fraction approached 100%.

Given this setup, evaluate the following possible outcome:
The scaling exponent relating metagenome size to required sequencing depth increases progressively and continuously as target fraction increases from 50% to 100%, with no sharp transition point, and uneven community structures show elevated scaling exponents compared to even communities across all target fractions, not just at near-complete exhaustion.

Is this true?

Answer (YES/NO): NO